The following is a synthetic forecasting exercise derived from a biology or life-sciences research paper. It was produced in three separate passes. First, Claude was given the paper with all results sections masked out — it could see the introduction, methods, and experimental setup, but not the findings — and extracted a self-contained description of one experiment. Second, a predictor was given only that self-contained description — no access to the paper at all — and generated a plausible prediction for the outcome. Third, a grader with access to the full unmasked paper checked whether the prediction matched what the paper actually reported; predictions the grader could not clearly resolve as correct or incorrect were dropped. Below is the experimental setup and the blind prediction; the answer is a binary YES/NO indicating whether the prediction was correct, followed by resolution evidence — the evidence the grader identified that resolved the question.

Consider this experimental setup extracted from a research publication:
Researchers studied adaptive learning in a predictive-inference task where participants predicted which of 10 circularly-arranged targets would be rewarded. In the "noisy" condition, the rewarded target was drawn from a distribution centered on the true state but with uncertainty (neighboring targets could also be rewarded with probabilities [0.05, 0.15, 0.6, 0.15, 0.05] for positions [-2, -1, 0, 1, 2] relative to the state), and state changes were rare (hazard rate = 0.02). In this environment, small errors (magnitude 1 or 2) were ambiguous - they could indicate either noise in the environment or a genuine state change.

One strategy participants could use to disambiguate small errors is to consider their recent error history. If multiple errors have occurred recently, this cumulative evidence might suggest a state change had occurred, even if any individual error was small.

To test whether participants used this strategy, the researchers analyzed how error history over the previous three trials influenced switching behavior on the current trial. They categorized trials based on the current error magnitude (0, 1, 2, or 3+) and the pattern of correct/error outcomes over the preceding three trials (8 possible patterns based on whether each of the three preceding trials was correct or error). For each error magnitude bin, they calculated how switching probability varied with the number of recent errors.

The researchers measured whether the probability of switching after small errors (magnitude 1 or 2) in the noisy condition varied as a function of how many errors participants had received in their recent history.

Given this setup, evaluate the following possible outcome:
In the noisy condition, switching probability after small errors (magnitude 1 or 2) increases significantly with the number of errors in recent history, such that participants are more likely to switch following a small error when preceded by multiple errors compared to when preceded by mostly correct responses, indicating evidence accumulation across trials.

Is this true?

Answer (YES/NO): YES